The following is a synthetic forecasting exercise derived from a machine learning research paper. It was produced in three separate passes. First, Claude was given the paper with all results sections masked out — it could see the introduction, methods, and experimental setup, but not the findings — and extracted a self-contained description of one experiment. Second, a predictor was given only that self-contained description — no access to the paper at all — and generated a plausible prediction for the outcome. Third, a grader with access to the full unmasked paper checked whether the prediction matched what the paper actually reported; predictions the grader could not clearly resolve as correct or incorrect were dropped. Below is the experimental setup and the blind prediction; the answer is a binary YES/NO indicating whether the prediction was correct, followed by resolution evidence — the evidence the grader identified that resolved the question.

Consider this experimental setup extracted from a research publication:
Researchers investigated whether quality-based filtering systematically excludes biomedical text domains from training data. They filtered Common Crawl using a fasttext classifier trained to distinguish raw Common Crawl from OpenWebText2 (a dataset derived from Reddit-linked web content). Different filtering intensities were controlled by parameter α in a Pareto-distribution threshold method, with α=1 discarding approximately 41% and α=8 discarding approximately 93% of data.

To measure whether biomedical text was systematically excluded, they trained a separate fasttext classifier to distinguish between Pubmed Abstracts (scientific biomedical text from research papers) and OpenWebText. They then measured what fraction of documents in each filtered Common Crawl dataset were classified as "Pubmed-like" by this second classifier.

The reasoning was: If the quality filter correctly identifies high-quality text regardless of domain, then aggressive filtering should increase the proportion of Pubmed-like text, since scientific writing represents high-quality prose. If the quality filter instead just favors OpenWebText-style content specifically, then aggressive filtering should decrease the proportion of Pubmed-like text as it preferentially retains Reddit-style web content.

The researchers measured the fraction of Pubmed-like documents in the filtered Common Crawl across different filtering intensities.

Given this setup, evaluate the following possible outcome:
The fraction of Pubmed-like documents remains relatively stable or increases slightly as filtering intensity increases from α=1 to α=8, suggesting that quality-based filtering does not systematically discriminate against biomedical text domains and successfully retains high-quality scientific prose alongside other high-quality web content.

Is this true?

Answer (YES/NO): NO